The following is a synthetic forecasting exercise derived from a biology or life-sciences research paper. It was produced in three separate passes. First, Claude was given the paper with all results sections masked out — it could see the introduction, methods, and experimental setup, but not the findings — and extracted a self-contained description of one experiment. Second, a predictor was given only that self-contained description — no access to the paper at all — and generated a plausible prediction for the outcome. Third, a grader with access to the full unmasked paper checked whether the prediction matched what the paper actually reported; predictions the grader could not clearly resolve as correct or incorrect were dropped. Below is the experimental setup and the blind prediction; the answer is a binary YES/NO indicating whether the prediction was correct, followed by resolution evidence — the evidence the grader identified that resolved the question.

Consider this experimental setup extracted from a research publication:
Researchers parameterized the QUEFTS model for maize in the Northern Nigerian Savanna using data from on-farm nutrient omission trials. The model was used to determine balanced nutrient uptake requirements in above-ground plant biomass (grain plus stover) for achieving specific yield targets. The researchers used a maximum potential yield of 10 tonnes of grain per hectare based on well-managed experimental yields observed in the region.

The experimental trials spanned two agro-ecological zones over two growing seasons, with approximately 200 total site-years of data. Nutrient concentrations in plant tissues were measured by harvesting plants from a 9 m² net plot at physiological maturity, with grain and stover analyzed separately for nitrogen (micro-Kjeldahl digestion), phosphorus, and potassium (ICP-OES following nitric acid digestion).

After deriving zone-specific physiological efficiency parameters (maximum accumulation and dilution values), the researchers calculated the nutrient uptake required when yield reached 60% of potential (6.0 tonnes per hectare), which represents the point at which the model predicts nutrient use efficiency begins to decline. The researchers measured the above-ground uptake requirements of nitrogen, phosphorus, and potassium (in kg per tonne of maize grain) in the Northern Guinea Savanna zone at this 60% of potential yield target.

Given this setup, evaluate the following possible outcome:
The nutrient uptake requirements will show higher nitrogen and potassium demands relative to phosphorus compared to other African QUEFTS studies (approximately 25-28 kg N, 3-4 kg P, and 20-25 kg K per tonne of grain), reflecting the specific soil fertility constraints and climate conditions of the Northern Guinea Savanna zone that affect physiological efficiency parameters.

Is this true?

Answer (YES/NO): NO